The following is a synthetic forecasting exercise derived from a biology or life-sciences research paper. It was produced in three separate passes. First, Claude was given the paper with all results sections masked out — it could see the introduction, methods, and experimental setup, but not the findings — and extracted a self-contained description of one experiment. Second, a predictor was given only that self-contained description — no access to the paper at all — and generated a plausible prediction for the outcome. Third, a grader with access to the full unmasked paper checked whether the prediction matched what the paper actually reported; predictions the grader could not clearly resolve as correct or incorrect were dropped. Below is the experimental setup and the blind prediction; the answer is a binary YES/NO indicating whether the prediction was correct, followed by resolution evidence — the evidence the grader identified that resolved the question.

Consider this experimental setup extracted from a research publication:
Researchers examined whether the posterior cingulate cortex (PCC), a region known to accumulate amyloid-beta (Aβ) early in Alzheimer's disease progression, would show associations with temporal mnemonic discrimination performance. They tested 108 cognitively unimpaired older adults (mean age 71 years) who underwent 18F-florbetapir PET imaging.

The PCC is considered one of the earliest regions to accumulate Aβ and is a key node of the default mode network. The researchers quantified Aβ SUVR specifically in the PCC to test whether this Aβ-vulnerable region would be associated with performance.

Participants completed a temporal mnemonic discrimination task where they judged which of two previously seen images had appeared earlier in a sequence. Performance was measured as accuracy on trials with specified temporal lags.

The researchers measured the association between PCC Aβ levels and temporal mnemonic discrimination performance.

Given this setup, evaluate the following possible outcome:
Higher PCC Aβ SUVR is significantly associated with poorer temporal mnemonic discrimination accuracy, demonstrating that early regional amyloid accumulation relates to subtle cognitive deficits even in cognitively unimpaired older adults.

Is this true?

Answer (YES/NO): NO